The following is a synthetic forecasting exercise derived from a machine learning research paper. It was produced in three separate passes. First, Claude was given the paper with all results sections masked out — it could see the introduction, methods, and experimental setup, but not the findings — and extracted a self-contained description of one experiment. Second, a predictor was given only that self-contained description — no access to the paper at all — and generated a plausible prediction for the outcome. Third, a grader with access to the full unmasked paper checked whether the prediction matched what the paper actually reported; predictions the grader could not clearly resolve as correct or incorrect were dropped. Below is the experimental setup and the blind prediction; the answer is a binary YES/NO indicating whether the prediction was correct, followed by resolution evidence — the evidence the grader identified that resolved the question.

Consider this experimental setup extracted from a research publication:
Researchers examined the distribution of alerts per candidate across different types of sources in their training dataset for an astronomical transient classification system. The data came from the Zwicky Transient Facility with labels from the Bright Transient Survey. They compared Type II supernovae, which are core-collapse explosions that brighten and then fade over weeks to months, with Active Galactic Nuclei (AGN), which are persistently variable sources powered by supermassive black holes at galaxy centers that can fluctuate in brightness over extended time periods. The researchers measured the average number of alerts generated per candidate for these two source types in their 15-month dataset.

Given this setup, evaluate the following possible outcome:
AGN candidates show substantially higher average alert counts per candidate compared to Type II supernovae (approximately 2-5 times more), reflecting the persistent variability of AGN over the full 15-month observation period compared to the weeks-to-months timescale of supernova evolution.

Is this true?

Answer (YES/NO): NO